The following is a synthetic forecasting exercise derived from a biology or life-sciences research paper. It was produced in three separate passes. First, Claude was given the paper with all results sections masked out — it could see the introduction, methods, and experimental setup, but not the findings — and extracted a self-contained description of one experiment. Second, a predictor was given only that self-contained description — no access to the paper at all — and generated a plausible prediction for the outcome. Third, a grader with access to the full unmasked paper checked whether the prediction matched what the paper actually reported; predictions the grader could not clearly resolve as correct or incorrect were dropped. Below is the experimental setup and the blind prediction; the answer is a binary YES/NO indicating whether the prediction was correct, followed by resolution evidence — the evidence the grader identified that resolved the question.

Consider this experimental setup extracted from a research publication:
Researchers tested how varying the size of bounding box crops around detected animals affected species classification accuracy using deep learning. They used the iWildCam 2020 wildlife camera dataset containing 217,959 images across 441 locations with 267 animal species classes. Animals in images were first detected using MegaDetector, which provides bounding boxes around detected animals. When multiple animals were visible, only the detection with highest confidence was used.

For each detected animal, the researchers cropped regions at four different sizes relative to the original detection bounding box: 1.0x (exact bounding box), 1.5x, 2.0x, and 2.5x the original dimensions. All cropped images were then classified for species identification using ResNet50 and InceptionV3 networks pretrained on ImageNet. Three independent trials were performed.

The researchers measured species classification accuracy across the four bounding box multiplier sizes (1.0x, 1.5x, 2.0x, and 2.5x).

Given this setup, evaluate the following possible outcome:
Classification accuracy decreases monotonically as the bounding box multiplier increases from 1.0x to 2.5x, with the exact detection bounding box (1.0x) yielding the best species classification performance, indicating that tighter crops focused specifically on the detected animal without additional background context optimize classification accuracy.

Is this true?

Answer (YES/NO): NO